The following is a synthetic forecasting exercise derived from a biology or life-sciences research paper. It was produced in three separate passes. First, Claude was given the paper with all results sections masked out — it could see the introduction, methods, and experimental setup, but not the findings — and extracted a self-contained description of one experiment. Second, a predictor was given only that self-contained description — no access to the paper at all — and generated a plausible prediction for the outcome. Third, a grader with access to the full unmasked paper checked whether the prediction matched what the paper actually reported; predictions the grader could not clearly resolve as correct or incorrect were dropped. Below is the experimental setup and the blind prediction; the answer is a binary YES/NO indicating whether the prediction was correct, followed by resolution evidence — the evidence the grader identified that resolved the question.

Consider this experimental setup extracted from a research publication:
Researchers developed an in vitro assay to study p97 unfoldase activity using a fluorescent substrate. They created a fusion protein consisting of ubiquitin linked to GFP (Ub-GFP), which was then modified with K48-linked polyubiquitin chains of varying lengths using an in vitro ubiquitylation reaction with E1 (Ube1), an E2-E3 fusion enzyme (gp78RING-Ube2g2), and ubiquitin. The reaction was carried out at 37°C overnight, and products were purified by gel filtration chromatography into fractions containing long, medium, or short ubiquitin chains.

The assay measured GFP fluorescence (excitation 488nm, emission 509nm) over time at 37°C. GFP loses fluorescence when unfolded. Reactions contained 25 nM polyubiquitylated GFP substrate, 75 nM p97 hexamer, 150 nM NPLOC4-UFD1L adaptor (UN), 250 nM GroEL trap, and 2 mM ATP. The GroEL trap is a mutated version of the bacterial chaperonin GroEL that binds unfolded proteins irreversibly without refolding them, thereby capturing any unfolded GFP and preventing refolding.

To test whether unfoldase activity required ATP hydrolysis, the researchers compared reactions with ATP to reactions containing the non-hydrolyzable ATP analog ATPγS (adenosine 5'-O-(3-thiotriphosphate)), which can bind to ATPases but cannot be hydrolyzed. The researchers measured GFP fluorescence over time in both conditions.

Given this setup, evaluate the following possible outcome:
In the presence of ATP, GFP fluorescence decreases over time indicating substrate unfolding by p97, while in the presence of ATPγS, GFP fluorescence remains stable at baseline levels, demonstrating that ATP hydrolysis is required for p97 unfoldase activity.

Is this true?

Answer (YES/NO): YES